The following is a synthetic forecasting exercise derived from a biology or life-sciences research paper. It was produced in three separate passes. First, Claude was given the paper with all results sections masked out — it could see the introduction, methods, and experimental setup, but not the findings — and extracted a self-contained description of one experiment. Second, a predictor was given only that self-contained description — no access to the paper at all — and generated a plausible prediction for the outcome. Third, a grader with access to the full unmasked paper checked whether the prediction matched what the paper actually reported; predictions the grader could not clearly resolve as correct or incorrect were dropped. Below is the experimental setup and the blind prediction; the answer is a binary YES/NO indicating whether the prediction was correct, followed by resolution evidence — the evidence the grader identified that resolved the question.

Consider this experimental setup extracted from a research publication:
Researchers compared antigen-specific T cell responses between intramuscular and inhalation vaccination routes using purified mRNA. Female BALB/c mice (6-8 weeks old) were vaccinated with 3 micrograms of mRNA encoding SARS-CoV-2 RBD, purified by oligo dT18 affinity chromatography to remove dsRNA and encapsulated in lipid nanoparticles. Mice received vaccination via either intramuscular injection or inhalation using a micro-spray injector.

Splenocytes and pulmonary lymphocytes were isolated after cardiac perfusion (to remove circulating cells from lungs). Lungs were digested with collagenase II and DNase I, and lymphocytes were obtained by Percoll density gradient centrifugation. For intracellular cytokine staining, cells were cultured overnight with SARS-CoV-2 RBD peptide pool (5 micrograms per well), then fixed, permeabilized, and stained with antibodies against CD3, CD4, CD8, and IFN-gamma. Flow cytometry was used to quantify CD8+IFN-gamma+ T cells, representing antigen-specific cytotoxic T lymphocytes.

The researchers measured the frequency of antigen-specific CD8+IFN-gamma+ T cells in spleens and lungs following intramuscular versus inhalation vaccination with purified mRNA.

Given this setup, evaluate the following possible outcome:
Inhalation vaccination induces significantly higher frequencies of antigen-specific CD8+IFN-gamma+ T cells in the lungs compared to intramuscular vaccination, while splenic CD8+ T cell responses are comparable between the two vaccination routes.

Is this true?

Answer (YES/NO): NO